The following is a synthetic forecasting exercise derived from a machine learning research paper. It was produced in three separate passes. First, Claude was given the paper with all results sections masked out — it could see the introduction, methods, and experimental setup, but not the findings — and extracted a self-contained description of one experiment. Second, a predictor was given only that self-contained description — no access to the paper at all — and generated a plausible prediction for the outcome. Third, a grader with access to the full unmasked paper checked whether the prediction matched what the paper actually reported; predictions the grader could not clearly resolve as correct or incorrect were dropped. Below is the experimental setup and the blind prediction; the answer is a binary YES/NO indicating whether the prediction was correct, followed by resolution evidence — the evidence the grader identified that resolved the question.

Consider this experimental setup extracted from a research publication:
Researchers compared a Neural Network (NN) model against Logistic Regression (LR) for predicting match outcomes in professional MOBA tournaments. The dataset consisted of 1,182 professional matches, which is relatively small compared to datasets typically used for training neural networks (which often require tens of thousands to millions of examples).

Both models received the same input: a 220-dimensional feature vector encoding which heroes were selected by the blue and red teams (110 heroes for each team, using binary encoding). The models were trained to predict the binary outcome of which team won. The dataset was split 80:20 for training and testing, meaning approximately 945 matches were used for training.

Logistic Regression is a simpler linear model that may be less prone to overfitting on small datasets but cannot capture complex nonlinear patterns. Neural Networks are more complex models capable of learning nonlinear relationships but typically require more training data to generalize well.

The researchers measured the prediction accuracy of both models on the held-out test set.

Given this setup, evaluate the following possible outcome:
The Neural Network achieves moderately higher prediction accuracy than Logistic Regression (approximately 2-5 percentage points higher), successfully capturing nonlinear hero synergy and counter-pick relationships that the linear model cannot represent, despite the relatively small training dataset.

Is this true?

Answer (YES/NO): NO